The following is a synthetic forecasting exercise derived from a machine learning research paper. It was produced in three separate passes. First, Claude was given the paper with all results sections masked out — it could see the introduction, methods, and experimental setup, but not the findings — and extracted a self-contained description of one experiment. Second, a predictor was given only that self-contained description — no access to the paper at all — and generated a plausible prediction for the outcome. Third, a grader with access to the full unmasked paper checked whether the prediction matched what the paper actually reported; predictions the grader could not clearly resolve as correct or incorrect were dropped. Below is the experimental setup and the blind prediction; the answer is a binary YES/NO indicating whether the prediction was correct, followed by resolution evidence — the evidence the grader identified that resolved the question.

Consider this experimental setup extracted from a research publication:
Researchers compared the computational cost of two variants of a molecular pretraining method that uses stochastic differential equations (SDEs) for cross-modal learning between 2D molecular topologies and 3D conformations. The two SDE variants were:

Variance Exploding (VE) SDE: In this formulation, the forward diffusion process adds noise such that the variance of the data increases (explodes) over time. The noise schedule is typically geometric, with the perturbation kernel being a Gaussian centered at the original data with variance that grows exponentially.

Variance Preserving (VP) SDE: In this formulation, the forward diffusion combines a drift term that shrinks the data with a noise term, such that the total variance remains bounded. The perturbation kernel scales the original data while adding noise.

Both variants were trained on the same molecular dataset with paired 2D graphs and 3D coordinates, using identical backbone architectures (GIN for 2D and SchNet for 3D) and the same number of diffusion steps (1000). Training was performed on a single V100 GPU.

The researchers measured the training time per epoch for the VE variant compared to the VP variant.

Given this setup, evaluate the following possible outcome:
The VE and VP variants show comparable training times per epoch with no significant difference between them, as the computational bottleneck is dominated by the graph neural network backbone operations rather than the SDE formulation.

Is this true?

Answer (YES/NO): YES